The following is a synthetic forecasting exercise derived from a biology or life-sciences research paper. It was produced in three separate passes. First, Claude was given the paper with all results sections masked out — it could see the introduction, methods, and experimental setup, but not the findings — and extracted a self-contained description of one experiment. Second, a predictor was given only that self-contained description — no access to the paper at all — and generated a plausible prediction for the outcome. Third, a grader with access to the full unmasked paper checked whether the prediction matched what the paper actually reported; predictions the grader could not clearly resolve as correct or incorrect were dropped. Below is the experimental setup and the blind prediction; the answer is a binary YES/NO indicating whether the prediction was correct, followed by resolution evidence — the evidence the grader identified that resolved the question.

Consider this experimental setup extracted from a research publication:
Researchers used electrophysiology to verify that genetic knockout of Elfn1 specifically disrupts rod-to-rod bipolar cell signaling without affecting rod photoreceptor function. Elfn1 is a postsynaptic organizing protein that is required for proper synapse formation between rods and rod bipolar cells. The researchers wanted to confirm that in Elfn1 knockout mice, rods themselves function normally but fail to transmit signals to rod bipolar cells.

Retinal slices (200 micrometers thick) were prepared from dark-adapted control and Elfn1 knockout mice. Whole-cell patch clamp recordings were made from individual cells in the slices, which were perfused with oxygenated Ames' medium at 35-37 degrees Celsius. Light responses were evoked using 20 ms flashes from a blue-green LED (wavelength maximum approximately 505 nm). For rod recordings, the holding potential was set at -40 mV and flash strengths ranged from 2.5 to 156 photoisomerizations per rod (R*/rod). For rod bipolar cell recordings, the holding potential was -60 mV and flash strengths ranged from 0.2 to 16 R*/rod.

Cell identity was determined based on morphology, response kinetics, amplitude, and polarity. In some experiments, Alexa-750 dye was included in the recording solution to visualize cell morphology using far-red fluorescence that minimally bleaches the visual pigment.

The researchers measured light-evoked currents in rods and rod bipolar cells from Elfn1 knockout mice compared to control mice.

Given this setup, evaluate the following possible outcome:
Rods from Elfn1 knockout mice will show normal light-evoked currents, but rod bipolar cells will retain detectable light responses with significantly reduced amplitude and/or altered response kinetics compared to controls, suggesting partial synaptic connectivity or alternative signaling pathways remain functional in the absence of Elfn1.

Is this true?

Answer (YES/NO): NO